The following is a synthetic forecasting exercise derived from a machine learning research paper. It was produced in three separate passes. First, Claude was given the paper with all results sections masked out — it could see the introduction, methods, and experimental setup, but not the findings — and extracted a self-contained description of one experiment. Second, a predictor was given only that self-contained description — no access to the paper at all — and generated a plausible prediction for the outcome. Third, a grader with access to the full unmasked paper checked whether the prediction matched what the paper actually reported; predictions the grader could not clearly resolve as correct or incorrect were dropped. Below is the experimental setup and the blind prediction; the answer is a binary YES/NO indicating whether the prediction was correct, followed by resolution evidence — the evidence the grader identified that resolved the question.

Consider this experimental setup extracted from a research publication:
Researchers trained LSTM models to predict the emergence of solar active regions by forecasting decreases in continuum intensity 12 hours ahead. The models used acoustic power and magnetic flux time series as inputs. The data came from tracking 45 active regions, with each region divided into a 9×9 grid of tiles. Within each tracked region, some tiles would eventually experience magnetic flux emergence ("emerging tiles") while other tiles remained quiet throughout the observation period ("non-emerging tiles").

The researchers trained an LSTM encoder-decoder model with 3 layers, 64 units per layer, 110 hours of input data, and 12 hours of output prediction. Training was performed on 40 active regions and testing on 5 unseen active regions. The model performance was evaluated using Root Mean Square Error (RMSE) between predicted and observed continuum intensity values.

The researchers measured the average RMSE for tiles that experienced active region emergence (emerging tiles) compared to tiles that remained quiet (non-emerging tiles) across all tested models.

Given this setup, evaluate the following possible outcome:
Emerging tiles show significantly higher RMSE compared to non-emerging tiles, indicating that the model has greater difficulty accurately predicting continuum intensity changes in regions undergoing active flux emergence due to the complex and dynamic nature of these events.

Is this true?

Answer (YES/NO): YES